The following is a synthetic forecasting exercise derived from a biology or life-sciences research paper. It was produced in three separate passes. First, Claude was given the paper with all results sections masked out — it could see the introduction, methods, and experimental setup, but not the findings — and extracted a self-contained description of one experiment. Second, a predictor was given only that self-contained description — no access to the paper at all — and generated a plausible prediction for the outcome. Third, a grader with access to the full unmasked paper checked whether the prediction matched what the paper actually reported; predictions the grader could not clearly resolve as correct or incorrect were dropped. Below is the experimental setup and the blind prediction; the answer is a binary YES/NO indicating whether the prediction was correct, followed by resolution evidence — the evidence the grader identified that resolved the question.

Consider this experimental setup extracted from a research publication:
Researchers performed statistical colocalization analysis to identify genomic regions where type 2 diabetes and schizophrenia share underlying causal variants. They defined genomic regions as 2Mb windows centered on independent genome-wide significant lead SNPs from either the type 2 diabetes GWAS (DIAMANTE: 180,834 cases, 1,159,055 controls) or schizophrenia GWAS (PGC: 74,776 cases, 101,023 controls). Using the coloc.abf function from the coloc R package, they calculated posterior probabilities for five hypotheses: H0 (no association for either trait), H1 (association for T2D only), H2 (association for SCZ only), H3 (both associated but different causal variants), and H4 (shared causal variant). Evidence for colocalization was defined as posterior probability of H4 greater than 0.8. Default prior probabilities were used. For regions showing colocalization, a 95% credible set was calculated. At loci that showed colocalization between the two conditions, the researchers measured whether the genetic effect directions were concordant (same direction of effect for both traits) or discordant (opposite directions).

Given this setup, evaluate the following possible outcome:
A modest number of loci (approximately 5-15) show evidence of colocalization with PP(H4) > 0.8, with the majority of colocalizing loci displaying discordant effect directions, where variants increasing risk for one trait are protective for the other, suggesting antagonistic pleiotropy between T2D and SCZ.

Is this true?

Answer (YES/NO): YES